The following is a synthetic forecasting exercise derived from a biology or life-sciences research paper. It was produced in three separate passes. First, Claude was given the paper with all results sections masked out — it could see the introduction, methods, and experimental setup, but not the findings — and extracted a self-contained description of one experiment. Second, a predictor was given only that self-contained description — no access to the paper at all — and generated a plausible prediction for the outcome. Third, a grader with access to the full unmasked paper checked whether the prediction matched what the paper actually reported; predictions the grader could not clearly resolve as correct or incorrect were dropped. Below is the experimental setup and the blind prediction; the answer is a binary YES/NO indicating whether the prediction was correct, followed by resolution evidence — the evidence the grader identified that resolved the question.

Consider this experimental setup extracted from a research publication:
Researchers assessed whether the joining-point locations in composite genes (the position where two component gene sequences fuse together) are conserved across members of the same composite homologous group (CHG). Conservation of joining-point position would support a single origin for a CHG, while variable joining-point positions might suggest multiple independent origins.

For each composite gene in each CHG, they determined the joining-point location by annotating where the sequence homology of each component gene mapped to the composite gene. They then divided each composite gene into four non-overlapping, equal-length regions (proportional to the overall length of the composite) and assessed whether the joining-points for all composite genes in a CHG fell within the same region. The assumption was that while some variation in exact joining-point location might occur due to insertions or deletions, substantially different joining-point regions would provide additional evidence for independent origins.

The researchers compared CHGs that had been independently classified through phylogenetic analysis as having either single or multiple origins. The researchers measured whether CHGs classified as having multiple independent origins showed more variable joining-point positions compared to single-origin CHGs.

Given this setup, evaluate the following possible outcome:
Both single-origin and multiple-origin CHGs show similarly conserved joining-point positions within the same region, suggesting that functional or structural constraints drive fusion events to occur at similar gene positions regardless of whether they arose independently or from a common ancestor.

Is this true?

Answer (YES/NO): NO